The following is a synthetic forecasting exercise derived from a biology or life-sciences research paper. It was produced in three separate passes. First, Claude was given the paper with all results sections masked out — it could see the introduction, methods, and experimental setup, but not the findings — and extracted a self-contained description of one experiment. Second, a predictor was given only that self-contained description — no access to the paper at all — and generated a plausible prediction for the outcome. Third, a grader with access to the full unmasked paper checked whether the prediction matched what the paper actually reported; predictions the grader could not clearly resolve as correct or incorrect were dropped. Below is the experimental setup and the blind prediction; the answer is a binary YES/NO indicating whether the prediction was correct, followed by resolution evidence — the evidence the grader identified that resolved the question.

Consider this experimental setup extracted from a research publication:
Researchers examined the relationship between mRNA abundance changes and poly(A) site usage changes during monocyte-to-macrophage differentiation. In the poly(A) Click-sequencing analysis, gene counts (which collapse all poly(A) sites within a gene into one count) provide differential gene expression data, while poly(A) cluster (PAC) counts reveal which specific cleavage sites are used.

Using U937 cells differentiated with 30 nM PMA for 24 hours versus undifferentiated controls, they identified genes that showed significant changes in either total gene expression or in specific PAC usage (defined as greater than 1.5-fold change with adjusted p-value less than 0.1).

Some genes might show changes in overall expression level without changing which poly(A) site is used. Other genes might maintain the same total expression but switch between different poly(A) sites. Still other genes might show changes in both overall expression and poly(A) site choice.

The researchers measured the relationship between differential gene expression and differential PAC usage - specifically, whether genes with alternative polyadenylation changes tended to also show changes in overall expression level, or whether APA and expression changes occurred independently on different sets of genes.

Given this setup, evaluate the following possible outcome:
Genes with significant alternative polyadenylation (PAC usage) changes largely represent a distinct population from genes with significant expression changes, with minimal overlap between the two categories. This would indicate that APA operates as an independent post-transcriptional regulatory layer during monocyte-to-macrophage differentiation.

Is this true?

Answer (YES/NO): YES